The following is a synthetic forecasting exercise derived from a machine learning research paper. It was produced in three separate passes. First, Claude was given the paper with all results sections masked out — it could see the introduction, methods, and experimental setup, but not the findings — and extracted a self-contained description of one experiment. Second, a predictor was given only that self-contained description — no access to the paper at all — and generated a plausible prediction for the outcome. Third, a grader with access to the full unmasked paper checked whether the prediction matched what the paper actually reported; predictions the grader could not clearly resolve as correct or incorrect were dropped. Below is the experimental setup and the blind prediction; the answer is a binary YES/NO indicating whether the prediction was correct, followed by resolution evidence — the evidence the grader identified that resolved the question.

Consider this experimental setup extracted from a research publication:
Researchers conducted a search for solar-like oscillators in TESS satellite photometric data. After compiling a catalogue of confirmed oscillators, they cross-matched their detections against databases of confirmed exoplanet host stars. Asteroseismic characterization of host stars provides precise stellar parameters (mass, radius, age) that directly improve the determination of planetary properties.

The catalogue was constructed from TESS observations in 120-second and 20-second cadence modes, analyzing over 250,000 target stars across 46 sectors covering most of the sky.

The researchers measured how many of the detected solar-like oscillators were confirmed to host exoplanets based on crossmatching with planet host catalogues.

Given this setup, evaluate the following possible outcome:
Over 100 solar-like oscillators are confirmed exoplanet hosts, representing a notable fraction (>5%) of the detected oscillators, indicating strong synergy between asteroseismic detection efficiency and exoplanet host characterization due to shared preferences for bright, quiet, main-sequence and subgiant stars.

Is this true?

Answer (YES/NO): NO